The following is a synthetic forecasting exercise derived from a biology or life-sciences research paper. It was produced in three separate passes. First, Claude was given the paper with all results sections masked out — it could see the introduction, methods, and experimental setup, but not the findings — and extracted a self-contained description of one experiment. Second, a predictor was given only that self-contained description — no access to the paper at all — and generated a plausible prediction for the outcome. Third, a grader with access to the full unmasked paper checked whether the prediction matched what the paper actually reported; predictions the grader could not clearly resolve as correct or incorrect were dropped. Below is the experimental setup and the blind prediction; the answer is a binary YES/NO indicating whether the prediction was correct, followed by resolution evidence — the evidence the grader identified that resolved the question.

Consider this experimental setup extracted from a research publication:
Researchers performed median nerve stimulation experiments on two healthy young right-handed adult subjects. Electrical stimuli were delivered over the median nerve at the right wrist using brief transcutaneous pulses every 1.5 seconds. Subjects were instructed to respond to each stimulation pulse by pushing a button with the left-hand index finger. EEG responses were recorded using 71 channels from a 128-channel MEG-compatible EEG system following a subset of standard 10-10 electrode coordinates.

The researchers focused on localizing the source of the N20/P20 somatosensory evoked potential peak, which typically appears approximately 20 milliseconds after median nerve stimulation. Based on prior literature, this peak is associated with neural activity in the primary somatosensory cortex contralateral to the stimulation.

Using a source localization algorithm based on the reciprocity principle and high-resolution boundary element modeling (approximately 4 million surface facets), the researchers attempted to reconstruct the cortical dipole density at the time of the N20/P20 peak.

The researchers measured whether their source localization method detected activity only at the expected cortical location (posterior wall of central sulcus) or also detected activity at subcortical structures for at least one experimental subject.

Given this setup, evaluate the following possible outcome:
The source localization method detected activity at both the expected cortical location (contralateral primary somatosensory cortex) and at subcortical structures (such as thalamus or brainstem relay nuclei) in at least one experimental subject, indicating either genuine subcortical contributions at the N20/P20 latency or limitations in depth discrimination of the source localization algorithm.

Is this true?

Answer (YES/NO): YES